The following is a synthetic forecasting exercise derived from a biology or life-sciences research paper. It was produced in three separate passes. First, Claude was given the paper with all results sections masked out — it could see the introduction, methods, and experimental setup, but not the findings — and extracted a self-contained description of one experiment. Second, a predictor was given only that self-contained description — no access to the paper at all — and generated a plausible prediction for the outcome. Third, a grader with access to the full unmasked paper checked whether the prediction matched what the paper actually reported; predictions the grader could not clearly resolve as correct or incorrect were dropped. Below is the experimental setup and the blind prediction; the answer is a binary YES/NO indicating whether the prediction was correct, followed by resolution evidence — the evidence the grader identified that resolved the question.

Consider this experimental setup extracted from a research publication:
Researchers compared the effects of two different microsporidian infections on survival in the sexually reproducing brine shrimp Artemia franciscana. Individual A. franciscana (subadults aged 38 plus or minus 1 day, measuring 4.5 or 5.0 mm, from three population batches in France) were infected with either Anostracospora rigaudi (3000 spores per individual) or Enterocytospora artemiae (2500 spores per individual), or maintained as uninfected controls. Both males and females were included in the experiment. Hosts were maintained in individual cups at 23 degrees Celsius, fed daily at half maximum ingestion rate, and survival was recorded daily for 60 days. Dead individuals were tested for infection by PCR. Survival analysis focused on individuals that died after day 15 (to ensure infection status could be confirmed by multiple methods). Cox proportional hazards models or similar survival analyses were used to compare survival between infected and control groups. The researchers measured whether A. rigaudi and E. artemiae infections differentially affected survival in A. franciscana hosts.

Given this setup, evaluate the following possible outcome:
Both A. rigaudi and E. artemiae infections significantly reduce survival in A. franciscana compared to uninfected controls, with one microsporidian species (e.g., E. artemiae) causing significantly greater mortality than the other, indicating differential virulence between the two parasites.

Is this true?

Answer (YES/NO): NO